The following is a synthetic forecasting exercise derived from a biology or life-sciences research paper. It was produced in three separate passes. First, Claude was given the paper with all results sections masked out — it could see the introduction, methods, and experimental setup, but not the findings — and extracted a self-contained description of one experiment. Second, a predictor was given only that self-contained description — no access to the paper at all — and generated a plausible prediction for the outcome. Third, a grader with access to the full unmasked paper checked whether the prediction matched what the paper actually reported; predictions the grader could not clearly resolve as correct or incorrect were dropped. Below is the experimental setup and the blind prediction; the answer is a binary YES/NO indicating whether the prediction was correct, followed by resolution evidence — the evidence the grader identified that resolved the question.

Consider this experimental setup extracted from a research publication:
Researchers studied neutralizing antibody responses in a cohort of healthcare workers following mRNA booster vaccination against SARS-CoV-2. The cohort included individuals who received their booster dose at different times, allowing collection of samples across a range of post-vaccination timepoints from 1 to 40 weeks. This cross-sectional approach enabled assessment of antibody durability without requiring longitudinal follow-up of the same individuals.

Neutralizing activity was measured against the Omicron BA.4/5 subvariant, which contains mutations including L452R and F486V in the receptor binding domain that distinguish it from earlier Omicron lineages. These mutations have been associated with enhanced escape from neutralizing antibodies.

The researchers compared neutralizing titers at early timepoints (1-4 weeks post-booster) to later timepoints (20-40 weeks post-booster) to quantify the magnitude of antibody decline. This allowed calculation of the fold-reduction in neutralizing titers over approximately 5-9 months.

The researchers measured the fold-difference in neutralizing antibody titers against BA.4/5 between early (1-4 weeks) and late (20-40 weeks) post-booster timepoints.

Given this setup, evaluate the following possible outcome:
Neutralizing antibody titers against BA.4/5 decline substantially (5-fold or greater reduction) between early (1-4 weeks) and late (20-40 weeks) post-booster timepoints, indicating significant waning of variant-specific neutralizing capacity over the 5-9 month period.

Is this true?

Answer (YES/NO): NO